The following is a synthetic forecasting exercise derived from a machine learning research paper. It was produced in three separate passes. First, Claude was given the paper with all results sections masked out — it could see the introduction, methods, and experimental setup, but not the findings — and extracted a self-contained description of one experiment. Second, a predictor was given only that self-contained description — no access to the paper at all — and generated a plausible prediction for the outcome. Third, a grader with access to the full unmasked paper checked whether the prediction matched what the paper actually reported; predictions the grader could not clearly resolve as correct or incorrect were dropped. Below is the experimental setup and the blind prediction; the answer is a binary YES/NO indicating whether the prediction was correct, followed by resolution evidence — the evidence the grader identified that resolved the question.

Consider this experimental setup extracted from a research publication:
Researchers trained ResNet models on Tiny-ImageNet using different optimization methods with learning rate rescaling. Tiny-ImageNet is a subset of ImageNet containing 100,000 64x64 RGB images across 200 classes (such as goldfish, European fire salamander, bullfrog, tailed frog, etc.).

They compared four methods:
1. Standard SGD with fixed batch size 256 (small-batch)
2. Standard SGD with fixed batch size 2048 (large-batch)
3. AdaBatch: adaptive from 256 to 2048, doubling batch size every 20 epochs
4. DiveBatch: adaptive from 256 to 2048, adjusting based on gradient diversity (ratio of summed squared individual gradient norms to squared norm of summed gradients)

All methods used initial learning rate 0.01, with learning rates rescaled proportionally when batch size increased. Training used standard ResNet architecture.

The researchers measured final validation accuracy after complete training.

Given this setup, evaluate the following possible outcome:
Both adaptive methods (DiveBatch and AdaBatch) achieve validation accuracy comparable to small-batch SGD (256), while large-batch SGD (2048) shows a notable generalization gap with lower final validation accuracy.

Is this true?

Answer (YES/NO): NO